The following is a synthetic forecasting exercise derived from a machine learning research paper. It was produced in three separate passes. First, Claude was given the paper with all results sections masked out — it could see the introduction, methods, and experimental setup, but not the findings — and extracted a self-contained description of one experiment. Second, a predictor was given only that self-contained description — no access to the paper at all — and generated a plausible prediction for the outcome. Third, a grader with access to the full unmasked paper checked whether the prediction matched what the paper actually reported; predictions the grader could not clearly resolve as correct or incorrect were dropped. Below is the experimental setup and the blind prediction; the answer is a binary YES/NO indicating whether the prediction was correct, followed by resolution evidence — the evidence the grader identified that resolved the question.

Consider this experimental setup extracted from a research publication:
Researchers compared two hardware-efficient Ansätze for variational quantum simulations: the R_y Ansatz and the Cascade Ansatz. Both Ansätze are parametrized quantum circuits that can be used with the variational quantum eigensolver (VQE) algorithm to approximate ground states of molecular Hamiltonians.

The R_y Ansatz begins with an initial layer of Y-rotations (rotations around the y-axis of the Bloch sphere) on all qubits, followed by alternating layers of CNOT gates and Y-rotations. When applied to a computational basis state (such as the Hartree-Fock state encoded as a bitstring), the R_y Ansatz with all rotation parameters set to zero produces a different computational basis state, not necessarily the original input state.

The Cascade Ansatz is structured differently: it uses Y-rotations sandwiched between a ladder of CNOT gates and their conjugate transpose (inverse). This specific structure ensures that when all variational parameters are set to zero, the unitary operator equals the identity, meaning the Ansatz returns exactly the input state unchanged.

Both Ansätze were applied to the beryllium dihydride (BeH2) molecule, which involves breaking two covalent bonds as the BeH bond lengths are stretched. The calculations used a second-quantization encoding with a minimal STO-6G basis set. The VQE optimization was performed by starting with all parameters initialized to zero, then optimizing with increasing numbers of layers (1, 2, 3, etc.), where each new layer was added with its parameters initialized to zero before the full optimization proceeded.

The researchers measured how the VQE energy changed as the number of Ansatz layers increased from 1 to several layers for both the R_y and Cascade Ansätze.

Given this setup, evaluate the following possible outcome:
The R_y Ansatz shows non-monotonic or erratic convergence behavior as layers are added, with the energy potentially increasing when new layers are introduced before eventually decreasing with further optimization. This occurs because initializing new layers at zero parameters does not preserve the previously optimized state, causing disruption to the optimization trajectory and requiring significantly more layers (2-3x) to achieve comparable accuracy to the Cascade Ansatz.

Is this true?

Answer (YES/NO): YES